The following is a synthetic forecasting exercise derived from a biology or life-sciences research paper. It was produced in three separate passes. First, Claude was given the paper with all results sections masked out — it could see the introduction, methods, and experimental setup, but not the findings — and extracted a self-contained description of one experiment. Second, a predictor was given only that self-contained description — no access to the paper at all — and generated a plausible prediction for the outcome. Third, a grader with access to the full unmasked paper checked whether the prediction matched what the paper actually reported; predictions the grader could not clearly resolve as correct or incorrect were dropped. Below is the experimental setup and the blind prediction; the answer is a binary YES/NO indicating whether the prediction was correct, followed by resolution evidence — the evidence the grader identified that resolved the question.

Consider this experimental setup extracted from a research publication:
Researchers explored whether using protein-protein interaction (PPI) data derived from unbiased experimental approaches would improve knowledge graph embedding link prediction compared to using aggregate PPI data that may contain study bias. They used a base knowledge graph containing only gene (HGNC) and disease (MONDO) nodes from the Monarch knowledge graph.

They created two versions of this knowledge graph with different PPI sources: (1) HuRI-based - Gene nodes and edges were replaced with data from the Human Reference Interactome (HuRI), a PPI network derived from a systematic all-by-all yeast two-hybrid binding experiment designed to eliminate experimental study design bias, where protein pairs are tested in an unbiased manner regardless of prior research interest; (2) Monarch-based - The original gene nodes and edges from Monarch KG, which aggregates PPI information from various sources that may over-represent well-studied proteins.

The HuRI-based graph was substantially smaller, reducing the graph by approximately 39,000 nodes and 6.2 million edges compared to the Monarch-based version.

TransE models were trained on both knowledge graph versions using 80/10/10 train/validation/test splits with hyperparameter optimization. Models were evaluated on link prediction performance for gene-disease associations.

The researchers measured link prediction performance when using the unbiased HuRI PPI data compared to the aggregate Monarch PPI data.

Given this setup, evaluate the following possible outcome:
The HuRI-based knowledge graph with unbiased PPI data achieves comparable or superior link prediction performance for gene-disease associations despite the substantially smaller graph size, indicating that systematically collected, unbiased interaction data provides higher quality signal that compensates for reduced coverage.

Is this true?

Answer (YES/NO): NO